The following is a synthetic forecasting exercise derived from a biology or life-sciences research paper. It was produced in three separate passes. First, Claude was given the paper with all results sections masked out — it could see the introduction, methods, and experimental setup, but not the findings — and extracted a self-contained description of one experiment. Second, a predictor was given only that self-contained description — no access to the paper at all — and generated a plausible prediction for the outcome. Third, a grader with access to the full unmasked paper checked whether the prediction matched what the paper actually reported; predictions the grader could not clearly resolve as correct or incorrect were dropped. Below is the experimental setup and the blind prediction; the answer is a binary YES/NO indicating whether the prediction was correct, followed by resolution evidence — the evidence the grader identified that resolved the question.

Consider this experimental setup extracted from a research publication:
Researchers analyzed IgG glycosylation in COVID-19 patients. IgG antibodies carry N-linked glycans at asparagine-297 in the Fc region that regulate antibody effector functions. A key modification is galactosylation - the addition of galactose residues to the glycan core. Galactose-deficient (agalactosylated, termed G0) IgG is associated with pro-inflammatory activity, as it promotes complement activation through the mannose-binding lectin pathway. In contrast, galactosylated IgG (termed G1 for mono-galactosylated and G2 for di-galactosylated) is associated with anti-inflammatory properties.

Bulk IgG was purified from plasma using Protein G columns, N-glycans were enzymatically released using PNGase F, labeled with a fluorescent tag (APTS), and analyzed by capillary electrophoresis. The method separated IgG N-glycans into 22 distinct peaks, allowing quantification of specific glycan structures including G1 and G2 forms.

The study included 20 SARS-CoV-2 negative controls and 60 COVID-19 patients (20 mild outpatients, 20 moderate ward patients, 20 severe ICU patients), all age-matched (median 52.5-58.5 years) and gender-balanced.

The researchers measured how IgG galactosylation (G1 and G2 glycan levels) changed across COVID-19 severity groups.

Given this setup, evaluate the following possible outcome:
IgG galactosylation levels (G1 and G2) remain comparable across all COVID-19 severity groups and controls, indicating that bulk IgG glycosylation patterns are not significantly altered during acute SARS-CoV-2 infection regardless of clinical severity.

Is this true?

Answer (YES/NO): NO